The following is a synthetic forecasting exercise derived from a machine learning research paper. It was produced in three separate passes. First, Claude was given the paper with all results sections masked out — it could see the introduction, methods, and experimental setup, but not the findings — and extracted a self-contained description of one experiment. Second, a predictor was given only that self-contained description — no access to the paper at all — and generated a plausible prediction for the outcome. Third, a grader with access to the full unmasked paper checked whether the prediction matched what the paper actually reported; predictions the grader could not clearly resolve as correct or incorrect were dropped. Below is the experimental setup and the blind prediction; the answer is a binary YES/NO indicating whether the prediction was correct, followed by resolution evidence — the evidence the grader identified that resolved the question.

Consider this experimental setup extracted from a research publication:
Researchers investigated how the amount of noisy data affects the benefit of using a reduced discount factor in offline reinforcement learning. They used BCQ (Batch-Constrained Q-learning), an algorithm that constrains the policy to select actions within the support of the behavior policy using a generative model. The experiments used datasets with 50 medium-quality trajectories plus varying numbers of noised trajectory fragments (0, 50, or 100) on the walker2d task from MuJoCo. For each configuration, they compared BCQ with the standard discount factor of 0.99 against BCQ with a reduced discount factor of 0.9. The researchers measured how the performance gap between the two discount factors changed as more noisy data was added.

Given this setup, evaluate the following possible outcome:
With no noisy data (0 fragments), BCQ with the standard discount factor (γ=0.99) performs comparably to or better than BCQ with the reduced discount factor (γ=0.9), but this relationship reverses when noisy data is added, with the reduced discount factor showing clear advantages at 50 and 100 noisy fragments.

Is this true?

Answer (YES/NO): YES